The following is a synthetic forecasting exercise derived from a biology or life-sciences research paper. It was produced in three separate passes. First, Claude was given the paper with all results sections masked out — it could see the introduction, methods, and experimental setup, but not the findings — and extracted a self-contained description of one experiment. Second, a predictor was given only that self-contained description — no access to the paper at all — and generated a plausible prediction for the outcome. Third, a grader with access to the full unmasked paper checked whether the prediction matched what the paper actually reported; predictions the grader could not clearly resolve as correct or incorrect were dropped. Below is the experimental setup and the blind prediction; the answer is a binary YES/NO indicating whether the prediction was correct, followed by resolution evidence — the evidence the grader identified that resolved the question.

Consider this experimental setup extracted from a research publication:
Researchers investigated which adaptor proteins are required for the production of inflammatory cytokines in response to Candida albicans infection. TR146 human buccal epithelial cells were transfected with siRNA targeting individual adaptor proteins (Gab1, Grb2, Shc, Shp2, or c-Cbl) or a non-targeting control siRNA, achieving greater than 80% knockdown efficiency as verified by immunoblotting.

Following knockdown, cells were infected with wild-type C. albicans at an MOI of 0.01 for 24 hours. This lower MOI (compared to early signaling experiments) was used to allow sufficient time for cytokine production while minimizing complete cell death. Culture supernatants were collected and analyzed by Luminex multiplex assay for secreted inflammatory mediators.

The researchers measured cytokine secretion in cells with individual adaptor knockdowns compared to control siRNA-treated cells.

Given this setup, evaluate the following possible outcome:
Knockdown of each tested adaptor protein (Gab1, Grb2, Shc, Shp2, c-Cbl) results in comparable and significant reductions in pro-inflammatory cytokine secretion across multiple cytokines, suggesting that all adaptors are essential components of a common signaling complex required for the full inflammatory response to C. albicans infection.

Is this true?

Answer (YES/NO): NO